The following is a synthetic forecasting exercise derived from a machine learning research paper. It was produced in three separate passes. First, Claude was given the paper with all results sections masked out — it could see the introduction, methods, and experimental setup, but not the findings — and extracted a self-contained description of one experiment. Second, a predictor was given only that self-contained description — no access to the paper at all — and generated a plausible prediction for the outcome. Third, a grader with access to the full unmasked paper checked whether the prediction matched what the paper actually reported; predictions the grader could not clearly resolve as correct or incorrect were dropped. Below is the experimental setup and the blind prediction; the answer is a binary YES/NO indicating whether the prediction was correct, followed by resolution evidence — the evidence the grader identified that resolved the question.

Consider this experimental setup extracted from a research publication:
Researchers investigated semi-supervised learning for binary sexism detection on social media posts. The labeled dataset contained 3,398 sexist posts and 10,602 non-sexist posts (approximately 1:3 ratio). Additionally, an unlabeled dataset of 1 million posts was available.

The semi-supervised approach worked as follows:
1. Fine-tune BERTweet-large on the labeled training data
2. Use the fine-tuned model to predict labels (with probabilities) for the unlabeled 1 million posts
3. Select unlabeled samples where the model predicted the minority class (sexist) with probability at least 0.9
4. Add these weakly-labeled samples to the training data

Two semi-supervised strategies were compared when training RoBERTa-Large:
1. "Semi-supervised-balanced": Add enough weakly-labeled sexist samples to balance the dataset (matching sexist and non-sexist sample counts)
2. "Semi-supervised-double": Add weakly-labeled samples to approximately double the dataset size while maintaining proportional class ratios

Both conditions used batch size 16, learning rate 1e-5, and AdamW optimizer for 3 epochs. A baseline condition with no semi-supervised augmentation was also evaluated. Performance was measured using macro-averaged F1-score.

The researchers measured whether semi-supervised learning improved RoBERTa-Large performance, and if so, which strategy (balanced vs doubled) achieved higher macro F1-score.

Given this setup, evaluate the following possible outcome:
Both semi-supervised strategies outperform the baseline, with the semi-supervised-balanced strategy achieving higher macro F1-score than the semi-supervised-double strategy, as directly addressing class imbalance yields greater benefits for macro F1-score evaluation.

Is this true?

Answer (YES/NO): YES